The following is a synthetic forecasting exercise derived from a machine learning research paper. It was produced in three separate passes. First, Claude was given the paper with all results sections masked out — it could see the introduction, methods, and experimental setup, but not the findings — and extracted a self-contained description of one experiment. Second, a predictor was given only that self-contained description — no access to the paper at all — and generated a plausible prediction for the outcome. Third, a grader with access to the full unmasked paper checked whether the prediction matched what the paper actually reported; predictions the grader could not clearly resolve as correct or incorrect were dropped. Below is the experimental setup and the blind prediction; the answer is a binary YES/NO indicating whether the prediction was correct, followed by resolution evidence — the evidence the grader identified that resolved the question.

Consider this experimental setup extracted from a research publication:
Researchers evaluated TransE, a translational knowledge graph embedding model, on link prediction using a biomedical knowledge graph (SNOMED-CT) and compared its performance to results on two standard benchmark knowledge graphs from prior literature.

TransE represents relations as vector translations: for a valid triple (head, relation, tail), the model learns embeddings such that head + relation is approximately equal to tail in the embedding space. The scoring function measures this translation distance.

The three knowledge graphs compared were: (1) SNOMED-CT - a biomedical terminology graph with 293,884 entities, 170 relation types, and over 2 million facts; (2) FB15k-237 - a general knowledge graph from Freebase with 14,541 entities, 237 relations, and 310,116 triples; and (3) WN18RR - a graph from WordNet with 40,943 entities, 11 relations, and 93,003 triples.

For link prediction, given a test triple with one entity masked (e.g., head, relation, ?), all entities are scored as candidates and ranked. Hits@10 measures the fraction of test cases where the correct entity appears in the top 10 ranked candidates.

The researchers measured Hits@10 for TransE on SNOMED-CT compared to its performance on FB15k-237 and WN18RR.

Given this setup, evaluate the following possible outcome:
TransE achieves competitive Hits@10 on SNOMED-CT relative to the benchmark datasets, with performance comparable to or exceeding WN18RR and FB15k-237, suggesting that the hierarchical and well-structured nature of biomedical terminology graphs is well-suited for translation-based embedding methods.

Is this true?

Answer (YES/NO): YES